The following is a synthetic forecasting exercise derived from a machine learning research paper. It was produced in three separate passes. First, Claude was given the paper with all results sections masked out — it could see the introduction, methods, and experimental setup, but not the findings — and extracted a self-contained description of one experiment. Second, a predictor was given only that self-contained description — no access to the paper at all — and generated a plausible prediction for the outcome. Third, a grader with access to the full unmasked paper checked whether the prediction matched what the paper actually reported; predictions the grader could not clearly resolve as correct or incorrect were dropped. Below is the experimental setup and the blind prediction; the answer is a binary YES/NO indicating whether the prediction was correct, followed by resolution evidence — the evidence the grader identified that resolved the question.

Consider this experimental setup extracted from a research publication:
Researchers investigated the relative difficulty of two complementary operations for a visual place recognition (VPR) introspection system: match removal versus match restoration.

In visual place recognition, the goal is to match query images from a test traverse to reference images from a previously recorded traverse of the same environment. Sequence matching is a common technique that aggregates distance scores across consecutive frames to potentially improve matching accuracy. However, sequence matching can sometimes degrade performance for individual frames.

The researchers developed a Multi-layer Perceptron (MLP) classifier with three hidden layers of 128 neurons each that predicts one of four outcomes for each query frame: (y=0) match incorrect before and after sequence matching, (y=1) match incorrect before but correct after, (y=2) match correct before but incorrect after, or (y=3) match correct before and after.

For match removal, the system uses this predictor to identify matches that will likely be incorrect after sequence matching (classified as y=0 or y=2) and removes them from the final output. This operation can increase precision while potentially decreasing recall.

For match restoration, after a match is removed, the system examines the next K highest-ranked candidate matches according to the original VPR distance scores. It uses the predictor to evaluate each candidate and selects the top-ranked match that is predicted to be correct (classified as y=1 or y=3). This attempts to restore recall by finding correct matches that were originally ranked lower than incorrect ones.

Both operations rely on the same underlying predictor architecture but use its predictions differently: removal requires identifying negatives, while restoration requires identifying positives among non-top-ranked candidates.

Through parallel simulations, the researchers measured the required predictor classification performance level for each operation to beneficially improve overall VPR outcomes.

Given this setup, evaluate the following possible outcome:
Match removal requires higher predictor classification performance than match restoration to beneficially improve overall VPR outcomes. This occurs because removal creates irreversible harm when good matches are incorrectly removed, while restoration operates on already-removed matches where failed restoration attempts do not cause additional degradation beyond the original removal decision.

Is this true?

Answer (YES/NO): NO